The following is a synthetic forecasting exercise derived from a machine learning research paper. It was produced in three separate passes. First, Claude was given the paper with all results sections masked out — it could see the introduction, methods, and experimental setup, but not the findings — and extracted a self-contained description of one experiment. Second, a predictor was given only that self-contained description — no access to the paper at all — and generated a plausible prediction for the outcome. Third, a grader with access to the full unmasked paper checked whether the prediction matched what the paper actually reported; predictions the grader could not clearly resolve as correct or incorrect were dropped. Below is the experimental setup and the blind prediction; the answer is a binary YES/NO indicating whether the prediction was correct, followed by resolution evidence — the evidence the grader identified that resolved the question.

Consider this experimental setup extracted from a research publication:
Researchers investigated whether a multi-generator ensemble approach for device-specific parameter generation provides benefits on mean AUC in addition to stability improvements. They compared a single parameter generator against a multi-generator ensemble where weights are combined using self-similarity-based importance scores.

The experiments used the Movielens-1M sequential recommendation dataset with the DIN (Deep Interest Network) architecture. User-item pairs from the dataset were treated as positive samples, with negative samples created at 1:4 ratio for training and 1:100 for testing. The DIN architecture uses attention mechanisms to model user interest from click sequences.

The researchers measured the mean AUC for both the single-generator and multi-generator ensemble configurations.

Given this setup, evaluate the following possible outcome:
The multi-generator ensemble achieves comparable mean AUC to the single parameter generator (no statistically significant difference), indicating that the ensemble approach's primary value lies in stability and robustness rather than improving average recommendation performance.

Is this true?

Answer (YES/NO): YES